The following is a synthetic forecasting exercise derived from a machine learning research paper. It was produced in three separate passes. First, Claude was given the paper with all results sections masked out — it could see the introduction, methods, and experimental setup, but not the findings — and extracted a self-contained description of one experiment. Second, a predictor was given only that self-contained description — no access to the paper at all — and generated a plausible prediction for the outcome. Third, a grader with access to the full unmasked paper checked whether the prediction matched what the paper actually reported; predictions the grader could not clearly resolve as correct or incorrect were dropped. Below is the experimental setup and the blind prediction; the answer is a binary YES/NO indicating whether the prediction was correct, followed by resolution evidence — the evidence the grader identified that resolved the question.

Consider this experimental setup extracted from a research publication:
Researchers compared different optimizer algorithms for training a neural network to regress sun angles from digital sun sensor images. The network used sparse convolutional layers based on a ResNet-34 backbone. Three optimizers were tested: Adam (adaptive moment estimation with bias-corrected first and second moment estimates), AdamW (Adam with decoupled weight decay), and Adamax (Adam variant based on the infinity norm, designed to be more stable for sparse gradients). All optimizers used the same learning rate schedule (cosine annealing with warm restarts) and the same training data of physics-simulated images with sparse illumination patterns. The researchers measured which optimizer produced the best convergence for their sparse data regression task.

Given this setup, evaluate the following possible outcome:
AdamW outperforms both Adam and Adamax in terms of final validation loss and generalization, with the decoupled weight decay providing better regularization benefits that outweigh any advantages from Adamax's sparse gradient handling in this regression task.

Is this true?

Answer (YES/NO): NO